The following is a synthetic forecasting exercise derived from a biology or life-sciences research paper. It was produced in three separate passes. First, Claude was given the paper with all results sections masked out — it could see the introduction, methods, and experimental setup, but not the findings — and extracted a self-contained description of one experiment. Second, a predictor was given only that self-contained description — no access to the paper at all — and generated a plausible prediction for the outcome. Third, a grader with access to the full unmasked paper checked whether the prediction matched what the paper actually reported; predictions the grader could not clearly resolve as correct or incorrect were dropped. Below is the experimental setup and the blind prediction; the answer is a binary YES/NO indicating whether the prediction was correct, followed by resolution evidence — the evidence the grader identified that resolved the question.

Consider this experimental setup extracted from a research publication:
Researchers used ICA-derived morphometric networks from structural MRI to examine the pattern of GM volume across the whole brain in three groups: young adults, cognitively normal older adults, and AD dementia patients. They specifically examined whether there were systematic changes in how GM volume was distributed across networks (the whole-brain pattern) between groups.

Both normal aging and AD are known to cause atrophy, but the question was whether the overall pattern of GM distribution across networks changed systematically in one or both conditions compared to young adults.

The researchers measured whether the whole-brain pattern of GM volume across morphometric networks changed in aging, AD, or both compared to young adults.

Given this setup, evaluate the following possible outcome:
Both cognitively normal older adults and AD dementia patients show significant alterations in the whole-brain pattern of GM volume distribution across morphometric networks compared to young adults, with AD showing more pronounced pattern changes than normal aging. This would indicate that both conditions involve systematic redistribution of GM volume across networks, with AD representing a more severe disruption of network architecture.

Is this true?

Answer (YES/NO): YES